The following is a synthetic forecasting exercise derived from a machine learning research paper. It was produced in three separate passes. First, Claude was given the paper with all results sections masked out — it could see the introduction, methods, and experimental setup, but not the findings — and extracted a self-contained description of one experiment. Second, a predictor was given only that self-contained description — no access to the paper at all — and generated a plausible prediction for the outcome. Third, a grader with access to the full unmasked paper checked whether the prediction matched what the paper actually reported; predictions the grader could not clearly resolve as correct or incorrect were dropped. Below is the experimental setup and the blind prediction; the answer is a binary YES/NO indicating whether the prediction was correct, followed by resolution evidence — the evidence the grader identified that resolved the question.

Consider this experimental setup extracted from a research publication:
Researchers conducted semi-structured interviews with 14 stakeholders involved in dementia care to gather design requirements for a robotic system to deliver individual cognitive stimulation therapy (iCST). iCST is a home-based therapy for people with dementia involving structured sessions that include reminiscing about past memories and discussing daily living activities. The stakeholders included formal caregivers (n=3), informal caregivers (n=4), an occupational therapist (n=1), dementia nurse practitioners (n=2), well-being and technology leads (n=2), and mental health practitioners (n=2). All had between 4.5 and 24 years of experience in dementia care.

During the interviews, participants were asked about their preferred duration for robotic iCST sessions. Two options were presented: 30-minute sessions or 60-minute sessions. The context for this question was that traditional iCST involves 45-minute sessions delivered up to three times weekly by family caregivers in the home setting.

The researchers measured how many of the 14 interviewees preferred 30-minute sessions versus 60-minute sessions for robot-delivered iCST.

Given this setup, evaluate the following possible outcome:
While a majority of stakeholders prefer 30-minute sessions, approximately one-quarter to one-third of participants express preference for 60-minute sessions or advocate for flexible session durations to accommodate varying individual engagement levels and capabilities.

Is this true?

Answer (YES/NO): NO